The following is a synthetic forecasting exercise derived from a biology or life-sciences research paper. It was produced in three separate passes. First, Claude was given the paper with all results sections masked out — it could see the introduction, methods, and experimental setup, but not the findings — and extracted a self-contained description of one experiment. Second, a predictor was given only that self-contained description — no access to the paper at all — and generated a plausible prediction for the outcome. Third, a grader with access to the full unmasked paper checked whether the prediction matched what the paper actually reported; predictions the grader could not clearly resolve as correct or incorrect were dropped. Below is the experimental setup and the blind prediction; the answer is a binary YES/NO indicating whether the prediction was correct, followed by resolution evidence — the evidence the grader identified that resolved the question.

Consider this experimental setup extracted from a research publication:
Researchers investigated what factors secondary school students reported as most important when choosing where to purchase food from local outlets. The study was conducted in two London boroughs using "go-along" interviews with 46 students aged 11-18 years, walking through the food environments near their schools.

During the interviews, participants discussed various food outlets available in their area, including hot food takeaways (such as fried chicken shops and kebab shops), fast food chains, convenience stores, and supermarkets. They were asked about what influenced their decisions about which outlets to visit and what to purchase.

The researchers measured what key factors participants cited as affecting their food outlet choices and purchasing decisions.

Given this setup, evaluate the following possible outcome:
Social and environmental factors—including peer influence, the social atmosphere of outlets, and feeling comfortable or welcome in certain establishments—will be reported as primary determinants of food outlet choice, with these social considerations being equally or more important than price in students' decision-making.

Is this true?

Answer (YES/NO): YES